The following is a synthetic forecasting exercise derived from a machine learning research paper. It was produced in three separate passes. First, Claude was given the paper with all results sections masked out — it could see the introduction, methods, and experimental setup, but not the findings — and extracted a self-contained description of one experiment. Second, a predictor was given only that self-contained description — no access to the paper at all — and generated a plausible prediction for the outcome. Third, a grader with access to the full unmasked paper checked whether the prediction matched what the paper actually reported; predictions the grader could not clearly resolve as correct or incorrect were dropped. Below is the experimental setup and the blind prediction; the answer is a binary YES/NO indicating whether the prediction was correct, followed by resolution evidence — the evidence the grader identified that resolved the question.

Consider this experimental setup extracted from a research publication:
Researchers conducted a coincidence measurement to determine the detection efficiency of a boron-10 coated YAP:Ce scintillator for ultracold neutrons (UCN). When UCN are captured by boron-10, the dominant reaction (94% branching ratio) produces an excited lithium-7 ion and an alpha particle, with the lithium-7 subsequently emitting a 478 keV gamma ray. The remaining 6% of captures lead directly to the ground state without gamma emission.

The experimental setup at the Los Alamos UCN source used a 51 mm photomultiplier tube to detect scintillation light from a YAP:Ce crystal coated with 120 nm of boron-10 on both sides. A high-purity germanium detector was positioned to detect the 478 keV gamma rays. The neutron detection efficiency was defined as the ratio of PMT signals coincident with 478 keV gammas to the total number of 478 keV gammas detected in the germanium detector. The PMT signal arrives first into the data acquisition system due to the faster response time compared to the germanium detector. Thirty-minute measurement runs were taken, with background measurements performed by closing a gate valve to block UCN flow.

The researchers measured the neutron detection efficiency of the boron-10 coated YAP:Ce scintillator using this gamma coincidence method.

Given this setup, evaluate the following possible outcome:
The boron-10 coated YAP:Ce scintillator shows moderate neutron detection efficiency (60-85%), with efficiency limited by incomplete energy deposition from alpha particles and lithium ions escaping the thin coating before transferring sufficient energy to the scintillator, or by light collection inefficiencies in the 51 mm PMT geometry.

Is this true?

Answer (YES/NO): NO